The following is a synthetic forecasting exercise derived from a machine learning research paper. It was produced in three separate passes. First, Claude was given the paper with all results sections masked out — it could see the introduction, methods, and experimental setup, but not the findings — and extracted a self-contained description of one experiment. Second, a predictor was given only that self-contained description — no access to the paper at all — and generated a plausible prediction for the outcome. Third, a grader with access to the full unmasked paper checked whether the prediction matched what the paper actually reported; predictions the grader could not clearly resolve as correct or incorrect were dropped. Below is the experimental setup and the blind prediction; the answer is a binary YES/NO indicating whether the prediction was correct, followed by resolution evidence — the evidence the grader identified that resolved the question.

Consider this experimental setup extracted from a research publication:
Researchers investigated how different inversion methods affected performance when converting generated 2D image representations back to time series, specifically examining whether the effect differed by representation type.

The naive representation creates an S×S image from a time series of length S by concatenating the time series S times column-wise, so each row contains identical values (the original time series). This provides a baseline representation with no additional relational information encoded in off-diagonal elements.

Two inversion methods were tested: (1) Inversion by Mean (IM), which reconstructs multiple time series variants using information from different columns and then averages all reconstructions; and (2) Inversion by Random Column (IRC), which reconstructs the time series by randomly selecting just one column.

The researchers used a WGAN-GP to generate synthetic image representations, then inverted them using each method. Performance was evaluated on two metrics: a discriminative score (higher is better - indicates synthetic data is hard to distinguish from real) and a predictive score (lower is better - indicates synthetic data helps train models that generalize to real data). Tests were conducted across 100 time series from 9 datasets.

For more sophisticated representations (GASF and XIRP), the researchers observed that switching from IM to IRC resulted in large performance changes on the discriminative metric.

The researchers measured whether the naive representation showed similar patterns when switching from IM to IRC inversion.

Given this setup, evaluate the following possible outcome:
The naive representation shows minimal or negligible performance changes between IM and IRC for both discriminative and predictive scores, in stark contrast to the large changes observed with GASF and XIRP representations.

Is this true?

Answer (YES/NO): YES